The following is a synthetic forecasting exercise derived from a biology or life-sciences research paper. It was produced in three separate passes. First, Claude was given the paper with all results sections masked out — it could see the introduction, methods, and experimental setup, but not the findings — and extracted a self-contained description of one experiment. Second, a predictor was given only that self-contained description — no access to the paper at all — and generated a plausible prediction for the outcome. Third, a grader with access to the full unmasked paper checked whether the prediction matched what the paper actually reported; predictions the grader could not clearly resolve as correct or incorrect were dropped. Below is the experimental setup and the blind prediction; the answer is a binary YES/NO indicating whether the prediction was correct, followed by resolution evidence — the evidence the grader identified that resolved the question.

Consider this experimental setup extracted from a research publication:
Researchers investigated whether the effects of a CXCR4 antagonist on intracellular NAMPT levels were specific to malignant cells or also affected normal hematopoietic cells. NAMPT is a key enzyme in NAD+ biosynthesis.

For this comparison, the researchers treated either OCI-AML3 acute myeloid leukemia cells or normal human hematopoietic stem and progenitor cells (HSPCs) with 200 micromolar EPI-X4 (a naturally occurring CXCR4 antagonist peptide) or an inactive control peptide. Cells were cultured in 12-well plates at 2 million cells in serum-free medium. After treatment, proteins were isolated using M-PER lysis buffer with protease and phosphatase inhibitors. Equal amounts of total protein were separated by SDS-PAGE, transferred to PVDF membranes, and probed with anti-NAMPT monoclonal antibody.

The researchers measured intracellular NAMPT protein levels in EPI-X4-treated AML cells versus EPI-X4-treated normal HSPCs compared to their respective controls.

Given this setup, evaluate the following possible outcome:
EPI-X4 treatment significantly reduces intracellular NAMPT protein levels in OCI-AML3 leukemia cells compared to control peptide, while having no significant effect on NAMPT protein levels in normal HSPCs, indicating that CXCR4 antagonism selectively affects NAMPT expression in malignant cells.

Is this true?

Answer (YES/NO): YES